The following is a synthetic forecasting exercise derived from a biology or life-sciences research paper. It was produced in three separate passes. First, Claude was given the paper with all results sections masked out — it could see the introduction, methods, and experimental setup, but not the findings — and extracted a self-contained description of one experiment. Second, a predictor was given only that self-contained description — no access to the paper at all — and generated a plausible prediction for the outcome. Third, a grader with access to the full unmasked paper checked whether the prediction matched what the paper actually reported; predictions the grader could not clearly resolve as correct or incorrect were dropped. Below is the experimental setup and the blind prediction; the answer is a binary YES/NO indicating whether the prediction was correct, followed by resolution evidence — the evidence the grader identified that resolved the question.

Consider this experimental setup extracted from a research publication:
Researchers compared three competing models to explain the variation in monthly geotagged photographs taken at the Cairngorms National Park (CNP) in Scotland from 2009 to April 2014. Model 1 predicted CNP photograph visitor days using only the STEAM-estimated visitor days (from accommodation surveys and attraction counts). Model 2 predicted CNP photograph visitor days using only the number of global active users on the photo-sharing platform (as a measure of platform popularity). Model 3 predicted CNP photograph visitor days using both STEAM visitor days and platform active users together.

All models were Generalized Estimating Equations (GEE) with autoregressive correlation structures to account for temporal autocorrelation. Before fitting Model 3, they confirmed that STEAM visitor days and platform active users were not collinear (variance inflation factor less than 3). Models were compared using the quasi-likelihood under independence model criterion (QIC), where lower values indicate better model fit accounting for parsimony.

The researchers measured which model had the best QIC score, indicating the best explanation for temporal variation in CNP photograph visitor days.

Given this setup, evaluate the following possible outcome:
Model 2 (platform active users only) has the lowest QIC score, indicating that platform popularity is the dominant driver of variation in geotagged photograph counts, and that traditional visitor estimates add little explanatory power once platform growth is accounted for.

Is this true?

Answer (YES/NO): NO